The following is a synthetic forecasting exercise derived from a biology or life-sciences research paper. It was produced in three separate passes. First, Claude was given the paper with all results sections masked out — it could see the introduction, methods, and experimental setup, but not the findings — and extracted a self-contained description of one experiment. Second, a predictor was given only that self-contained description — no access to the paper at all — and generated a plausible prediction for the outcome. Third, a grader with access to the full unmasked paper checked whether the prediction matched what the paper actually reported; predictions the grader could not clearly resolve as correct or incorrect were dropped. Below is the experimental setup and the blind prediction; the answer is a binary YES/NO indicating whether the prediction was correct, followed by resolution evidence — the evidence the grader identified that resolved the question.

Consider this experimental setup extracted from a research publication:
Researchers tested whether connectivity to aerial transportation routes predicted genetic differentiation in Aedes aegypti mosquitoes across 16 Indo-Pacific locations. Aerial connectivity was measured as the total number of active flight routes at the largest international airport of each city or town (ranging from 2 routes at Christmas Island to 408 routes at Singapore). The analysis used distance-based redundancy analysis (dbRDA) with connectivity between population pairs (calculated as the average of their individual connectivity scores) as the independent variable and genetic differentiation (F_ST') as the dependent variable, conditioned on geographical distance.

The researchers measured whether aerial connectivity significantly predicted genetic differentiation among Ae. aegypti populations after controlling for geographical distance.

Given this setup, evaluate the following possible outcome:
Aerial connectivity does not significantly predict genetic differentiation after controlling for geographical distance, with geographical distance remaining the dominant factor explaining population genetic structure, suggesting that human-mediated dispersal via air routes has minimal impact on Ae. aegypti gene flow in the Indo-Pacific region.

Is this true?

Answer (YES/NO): YES